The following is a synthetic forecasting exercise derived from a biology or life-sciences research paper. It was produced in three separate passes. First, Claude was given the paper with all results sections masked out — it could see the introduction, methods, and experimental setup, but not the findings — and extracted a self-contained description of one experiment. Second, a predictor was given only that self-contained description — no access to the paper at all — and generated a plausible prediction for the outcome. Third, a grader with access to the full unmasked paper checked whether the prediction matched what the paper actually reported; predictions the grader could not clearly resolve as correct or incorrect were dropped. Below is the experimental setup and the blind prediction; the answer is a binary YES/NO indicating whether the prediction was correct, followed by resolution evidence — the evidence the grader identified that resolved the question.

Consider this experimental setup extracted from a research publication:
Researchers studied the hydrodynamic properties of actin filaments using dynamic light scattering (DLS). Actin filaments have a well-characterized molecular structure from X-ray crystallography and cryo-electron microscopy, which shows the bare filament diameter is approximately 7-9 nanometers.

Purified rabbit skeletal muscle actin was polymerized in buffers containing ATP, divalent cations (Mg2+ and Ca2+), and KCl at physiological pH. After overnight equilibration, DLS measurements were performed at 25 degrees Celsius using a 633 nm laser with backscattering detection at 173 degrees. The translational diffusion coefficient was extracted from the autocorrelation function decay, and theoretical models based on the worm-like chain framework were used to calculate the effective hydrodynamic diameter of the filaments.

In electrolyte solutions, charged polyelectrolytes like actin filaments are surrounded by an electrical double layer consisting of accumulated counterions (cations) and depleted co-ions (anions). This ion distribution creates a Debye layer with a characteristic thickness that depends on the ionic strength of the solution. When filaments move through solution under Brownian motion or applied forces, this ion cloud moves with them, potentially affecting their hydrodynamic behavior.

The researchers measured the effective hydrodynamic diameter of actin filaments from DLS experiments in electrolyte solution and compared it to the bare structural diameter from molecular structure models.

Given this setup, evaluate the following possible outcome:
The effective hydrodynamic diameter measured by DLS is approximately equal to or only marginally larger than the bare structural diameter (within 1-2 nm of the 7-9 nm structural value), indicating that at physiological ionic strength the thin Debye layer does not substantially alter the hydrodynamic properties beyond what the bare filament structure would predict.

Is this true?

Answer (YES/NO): NO